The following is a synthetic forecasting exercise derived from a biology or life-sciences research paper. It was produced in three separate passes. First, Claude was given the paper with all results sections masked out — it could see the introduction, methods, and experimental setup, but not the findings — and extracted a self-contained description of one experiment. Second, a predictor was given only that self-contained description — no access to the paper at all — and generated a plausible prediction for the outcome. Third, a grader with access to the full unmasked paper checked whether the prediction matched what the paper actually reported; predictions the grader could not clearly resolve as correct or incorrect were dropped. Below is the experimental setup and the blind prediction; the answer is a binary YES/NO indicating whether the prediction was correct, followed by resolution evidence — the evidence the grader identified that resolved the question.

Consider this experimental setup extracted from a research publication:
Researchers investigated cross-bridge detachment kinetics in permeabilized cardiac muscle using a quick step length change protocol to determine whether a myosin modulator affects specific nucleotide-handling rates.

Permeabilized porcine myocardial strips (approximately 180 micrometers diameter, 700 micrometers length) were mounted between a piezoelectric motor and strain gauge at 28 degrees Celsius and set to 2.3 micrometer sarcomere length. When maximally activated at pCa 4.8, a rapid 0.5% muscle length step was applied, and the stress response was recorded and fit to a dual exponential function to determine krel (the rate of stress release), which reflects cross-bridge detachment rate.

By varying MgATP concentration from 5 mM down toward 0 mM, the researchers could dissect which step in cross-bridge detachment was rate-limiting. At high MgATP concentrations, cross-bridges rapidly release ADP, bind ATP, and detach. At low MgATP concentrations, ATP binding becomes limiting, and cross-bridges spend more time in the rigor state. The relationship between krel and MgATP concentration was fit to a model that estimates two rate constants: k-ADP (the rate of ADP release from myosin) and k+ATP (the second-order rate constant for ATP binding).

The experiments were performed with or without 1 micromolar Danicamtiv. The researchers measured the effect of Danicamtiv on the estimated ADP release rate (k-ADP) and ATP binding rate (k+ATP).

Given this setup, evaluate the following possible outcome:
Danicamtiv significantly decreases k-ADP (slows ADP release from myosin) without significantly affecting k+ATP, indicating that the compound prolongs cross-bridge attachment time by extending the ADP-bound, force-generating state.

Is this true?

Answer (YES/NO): NO